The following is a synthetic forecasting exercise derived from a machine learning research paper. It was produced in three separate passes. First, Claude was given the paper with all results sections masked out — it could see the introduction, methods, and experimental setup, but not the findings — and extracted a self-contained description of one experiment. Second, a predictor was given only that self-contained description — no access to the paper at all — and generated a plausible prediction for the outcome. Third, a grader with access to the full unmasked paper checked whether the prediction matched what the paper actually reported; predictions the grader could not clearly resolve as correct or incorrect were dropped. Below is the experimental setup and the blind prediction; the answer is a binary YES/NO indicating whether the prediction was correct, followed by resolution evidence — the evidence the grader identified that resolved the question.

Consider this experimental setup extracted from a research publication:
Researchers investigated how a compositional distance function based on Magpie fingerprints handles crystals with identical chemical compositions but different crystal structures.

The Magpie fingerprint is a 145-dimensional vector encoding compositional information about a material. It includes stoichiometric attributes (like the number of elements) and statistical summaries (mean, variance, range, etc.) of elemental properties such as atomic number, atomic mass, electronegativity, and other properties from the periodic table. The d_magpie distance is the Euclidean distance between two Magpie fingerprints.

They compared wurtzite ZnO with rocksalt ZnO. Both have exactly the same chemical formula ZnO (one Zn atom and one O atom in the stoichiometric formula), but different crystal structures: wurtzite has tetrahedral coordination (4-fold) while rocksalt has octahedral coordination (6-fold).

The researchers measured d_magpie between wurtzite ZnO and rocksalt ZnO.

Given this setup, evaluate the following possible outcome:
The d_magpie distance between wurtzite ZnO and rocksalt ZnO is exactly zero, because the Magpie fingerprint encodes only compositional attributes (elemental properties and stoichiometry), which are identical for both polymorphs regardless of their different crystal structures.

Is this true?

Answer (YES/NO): YES